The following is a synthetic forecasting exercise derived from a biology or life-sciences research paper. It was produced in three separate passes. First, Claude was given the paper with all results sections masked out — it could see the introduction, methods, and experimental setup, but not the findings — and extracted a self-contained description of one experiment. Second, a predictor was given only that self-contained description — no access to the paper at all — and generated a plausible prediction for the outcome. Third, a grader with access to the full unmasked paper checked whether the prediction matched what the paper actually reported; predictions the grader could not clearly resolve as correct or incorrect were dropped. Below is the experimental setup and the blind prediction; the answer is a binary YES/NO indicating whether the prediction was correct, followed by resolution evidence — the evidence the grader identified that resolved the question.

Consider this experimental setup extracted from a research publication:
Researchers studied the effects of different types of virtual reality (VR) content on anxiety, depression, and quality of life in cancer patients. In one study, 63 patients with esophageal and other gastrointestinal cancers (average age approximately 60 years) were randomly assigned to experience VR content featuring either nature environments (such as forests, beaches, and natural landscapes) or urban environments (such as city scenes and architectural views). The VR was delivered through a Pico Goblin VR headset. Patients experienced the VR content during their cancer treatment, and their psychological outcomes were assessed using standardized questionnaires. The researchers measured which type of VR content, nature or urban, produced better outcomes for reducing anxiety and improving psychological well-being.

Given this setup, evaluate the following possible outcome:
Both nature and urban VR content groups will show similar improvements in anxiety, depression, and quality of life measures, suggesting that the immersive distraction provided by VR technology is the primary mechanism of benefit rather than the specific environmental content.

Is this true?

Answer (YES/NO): NO